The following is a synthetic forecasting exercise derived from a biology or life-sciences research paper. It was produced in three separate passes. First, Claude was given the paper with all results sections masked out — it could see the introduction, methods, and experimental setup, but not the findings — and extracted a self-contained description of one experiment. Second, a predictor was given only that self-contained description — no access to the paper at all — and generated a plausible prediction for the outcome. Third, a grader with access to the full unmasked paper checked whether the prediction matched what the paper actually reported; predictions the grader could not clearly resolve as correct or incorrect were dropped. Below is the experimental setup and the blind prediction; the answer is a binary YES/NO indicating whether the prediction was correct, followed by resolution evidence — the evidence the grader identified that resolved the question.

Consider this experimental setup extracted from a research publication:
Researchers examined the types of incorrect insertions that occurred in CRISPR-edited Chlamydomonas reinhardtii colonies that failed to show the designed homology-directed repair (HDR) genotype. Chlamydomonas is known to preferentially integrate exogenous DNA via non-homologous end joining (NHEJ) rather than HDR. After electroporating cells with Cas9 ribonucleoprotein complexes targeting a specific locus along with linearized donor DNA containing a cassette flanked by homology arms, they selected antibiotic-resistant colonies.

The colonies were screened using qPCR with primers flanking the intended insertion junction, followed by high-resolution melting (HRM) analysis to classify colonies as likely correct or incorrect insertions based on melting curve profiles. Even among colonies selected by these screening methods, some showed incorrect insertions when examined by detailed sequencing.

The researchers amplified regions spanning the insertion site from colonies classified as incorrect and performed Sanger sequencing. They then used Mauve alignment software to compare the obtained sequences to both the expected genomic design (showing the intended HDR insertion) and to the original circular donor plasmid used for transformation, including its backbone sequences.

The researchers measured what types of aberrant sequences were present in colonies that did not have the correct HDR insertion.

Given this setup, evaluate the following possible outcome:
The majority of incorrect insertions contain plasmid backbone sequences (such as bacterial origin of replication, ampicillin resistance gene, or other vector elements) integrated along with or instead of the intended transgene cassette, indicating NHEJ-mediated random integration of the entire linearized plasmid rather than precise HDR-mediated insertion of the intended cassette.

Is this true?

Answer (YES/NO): NO